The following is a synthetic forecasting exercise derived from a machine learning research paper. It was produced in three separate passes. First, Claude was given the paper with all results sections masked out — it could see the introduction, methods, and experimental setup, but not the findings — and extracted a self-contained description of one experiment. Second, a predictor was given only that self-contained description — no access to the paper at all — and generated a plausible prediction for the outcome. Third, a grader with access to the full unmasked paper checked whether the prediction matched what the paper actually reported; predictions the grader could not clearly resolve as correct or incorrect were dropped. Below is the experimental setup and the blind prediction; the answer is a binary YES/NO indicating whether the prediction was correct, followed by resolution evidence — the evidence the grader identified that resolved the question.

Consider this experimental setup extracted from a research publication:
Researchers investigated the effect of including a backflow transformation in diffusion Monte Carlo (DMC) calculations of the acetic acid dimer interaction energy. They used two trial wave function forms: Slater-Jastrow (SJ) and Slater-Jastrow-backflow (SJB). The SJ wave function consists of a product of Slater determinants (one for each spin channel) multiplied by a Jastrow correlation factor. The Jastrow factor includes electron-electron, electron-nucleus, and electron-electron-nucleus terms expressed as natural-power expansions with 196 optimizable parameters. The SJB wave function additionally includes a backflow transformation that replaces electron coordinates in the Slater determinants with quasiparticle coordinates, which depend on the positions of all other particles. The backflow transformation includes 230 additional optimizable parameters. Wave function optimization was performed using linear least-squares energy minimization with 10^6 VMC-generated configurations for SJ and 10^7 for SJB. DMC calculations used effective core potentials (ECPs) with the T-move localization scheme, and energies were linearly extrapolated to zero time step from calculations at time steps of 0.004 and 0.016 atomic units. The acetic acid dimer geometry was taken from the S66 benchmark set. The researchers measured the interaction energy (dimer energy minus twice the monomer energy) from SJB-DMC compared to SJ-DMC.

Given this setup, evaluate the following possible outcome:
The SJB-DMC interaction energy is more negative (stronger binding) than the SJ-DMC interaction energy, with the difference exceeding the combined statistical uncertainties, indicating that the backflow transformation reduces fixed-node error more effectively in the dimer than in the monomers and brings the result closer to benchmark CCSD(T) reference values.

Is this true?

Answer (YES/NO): NO